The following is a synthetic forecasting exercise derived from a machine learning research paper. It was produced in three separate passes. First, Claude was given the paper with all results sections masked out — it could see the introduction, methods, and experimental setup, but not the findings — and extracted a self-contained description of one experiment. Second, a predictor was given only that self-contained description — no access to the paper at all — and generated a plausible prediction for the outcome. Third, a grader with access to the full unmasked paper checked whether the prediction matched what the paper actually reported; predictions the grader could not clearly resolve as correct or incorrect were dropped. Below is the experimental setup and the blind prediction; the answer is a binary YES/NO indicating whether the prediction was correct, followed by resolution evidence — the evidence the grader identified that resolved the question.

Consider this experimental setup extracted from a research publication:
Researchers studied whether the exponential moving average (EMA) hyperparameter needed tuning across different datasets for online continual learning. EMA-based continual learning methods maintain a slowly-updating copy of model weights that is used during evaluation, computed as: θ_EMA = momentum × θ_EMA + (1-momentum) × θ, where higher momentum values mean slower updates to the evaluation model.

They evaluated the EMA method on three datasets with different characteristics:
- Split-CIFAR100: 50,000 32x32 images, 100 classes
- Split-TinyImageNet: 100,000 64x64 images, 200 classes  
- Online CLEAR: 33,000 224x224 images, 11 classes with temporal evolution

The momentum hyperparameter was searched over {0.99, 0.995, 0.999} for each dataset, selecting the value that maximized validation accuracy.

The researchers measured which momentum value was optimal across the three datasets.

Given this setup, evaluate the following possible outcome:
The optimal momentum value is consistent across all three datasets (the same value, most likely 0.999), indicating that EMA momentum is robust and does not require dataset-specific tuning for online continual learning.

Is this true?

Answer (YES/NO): YES